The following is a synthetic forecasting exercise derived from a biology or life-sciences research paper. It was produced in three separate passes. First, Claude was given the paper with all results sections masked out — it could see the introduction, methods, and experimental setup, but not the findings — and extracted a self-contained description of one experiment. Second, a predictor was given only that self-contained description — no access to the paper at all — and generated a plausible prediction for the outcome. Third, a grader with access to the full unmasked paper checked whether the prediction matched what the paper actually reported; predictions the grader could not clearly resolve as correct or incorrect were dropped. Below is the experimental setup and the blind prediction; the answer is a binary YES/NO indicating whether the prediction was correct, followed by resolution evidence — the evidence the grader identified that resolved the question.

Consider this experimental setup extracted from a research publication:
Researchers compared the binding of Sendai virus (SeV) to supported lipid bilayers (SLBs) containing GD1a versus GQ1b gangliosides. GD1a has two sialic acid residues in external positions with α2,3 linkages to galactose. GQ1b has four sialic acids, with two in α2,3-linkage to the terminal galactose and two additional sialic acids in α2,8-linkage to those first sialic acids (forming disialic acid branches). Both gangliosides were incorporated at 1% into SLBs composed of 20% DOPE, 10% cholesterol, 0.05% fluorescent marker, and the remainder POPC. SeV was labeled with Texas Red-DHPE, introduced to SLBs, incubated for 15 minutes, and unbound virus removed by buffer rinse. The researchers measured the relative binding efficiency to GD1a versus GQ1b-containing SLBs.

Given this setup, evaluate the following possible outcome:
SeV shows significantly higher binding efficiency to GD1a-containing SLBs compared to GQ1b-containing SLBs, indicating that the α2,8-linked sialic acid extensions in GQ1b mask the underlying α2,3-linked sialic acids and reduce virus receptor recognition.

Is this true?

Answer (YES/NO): NO